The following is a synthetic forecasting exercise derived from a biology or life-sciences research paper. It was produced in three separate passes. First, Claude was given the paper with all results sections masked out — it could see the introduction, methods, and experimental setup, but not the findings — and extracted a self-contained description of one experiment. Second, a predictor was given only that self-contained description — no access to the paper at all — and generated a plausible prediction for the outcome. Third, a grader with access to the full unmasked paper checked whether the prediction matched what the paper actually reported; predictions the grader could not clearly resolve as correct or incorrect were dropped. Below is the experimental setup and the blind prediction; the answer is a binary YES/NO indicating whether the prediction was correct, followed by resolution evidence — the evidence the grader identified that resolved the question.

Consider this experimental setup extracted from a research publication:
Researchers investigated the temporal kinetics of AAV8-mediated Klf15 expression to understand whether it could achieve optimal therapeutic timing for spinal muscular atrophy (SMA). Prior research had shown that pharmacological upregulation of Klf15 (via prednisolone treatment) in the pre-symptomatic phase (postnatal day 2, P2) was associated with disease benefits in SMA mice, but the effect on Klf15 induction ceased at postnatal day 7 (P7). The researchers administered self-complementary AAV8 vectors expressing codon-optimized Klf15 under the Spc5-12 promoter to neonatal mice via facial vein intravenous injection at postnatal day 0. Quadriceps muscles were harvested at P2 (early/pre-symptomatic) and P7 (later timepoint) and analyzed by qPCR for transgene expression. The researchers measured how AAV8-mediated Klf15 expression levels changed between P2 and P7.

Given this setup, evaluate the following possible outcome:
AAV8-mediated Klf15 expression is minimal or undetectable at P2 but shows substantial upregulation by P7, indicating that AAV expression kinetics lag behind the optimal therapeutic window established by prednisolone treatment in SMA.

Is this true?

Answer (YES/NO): NO